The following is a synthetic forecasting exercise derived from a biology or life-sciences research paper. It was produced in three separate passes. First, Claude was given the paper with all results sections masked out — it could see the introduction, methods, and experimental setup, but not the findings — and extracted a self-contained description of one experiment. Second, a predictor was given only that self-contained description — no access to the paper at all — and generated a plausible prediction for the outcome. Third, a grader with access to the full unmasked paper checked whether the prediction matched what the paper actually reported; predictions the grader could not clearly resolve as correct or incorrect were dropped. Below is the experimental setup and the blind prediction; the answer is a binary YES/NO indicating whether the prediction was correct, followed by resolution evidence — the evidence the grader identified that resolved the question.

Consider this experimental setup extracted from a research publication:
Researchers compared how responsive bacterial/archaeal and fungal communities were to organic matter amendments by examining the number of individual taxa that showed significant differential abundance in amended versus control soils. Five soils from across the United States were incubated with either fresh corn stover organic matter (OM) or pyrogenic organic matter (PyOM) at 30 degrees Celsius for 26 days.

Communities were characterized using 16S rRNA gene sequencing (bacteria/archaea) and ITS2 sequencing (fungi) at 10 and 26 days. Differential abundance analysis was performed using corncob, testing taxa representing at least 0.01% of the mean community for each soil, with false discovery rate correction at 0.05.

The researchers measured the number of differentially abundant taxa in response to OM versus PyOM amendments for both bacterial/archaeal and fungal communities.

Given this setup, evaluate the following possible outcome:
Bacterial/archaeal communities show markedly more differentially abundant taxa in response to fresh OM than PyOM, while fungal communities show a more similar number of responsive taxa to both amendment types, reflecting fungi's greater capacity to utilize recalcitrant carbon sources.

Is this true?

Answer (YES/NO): NO